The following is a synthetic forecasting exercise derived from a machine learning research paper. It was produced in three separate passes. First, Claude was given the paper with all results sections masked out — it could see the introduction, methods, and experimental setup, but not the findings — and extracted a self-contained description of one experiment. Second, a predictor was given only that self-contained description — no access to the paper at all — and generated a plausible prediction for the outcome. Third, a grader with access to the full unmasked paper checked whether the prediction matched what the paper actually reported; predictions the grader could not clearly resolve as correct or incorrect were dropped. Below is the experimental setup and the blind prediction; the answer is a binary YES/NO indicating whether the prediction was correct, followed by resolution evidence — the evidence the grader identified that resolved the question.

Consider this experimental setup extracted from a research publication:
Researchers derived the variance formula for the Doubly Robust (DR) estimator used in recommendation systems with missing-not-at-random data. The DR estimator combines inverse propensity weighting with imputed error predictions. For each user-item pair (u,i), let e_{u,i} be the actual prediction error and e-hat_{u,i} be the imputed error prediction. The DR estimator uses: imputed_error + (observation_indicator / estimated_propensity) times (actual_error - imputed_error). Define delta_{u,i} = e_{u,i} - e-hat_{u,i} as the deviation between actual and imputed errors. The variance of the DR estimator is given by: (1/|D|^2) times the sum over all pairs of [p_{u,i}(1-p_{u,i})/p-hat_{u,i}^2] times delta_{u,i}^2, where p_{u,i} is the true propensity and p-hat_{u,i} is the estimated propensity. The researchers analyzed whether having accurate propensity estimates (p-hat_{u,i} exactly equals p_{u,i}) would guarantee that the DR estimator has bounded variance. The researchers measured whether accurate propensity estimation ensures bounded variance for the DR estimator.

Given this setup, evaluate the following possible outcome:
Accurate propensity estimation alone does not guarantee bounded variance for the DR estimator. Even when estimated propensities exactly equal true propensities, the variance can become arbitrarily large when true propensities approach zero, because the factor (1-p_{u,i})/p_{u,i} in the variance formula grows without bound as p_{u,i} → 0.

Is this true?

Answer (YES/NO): YES